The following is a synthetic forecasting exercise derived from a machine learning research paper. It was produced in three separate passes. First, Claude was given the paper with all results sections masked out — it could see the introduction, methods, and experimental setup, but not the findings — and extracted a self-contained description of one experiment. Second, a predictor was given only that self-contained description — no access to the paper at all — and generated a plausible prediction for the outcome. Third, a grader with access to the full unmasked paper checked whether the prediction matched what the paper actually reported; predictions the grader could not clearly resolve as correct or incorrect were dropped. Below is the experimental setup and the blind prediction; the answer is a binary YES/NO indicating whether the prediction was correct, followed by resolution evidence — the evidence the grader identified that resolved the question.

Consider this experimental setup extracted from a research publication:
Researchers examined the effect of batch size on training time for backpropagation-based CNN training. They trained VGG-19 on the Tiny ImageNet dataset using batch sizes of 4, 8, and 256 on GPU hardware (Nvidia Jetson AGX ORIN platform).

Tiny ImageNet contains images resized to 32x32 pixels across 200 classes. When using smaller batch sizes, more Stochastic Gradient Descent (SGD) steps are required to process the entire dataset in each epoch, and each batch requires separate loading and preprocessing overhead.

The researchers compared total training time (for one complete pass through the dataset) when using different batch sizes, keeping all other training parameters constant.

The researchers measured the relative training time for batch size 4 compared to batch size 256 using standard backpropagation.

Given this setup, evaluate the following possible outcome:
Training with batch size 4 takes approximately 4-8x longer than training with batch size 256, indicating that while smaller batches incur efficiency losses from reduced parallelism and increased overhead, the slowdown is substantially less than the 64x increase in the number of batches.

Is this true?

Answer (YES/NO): NO